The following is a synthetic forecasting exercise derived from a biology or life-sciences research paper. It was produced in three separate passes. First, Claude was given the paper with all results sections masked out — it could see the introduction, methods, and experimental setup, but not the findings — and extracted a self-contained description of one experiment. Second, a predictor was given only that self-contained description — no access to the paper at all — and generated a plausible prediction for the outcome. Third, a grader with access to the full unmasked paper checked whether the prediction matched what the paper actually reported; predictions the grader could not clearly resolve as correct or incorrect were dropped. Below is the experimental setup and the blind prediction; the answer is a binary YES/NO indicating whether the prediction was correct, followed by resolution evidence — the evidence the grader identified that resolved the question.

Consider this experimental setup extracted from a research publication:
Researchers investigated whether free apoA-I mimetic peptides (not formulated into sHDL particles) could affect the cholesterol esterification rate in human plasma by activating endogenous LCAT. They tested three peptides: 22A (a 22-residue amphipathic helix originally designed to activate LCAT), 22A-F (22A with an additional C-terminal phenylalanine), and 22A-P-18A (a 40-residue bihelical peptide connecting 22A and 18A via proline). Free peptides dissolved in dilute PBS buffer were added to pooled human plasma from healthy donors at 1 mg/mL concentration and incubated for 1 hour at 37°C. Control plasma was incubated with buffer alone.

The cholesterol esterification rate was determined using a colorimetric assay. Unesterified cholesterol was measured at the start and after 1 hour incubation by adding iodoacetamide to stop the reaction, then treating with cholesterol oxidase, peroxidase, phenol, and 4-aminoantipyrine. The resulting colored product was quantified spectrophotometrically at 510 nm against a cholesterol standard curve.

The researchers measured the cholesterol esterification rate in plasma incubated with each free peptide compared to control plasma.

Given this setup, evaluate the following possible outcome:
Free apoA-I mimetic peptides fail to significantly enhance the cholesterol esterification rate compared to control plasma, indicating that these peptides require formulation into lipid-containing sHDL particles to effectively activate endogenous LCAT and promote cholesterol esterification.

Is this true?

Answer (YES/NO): YES